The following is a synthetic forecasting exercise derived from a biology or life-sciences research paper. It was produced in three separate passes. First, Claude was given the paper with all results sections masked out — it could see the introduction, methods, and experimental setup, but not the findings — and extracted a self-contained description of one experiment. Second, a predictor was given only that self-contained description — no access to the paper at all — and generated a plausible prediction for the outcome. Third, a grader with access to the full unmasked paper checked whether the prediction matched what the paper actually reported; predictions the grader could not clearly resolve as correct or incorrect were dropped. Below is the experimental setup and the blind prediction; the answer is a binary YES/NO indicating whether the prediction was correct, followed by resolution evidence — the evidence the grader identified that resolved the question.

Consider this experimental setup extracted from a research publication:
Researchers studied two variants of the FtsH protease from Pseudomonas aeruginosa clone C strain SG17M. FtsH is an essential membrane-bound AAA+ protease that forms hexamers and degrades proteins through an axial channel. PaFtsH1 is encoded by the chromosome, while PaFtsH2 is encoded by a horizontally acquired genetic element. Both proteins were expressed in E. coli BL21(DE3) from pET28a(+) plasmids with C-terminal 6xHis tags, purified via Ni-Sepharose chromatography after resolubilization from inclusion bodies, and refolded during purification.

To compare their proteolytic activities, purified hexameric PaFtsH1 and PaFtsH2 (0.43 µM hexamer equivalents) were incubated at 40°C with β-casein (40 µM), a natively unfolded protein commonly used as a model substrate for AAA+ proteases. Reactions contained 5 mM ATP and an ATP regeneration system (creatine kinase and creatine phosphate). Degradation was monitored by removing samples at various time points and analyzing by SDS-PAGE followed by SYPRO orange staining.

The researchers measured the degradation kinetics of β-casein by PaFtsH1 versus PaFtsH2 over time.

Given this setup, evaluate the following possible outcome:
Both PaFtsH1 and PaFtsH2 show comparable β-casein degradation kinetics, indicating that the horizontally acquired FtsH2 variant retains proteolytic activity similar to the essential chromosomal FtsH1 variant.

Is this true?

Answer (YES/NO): NO